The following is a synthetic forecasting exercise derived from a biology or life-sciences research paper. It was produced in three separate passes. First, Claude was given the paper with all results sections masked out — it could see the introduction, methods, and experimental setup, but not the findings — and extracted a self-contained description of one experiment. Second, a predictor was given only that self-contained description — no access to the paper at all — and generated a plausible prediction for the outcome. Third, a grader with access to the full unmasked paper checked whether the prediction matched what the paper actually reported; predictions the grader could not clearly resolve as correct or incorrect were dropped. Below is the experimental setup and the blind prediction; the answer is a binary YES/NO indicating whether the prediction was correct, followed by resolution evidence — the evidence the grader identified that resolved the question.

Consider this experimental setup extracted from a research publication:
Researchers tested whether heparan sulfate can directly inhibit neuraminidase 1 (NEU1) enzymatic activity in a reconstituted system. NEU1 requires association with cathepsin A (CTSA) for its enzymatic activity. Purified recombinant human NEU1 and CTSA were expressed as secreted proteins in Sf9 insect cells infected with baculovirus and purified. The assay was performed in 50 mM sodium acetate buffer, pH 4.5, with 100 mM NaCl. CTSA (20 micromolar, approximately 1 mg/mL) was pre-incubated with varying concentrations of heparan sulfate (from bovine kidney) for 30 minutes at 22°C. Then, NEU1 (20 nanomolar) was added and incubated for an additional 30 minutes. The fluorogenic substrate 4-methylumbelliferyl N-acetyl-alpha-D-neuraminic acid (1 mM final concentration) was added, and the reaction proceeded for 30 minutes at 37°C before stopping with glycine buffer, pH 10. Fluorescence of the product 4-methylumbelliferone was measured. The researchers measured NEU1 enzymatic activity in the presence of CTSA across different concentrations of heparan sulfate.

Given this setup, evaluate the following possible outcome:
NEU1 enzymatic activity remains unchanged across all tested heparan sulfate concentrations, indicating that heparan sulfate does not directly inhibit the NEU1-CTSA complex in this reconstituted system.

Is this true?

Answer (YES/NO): NO